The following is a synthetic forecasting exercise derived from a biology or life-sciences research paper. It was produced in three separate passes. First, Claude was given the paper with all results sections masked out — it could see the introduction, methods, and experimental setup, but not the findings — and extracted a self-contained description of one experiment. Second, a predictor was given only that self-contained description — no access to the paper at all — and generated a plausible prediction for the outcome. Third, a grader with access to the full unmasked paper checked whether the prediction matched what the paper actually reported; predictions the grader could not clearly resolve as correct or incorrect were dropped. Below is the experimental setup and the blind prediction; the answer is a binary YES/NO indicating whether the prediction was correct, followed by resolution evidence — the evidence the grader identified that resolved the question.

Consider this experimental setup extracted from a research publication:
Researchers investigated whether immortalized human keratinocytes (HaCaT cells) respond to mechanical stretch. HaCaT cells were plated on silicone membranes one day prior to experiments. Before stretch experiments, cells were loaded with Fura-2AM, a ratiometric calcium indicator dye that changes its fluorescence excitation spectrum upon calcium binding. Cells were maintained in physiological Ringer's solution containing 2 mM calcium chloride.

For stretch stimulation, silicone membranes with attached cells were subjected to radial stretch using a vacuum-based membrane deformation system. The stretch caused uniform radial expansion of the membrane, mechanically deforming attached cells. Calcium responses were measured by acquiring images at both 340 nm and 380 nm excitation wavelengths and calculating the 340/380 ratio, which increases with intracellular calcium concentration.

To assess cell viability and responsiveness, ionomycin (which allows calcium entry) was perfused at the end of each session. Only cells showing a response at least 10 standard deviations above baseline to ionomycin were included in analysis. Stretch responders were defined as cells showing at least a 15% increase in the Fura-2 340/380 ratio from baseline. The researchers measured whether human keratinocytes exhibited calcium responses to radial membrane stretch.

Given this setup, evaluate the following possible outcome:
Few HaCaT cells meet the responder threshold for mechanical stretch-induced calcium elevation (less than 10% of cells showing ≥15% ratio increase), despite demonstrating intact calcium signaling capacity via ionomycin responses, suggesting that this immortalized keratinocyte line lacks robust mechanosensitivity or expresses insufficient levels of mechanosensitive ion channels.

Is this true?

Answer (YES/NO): NO